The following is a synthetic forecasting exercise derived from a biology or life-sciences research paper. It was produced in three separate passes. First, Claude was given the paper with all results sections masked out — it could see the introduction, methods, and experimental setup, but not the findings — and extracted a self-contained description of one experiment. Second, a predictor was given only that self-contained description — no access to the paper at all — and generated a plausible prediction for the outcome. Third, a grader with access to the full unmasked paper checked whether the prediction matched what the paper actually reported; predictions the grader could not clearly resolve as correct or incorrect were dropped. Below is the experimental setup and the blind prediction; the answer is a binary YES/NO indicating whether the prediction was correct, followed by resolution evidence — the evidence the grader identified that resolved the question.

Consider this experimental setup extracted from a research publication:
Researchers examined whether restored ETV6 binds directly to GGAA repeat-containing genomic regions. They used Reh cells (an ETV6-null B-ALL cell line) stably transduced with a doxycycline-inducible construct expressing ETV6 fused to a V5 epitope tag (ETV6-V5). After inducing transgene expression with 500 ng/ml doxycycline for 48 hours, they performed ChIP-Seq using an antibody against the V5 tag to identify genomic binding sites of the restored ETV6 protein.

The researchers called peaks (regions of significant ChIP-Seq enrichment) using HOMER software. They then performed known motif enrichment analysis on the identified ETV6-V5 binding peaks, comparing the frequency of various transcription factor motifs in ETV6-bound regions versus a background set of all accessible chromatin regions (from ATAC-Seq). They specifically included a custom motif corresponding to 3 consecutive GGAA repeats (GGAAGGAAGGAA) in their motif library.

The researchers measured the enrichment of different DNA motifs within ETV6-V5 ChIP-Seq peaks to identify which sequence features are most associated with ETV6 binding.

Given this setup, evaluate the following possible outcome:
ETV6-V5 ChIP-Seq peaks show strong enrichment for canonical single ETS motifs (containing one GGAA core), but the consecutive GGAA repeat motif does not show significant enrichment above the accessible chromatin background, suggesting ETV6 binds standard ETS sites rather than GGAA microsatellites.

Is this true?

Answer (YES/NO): NO